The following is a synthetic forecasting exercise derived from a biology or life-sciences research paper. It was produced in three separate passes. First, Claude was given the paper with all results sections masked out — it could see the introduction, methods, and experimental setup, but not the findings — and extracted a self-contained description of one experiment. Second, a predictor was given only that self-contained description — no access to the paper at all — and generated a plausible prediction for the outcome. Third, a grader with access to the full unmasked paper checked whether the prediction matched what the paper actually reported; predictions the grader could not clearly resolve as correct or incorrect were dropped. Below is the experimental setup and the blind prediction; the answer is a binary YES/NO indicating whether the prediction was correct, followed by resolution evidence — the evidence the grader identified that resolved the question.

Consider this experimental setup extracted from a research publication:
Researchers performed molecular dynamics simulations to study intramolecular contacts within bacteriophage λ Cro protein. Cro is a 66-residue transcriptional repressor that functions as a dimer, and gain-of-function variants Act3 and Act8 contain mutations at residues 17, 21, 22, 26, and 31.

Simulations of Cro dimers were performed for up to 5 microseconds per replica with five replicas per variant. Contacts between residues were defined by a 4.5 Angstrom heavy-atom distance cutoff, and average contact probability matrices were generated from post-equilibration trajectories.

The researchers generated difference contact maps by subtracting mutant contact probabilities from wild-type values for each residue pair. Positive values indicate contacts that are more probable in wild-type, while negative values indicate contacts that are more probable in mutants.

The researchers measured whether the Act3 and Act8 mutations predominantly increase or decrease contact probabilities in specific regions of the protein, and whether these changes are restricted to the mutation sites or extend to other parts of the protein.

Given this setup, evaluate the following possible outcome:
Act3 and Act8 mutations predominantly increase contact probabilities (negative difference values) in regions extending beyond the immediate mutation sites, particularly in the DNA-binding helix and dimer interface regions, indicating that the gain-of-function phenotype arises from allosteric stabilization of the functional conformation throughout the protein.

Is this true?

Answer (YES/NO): NO